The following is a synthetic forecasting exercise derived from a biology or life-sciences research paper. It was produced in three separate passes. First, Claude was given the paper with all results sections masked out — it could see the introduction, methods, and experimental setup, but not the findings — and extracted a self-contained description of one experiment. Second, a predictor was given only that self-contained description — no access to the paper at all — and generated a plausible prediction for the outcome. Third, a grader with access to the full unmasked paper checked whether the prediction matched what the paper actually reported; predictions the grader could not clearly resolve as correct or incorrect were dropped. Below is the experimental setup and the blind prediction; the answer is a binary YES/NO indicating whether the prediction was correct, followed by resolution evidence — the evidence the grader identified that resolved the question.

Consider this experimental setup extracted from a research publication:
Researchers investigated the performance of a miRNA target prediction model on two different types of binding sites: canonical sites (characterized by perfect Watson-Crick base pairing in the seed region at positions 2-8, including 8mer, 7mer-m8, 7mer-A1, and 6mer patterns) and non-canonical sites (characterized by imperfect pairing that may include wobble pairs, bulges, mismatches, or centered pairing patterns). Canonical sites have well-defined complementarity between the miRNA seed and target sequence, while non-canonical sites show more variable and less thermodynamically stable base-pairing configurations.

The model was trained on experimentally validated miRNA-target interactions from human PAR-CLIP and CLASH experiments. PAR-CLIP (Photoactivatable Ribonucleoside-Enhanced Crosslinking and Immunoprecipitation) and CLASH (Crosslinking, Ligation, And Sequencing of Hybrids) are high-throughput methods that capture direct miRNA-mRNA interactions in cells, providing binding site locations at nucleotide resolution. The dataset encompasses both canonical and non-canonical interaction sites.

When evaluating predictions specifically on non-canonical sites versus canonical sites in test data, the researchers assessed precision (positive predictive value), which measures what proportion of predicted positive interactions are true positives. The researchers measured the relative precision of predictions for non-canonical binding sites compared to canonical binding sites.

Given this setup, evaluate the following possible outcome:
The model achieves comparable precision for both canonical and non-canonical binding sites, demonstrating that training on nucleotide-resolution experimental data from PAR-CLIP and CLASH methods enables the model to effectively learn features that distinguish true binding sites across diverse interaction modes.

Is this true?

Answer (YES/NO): NO